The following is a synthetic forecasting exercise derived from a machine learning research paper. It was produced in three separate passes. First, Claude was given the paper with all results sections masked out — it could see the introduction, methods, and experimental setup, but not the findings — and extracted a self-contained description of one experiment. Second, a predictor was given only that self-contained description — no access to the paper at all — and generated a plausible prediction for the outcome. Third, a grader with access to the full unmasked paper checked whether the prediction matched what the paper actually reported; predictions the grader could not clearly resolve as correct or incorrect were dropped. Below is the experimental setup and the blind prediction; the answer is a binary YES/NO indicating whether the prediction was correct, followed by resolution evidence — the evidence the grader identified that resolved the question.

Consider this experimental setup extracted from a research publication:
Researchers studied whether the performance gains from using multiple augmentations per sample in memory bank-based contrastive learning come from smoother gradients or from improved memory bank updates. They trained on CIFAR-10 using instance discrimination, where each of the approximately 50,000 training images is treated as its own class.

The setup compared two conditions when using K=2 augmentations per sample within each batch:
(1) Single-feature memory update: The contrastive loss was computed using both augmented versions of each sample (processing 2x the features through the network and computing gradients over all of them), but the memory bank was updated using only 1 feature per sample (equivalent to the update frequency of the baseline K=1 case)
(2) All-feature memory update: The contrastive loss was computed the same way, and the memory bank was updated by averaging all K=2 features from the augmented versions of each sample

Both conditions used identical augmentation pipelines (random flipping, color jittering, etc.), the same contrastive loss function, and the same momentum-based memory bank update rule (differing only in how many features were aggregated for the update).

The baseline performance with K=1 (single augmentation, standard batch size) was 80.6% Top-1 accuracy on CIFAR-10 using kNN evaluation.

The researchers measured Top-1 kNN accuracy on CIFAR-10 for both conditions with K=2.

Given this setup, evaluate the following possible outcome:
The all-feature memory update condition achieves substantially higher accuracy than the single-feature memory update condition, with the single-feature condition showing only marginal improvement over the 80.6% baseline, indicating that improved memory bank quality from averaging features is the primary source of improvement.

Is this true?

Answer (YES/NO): NO